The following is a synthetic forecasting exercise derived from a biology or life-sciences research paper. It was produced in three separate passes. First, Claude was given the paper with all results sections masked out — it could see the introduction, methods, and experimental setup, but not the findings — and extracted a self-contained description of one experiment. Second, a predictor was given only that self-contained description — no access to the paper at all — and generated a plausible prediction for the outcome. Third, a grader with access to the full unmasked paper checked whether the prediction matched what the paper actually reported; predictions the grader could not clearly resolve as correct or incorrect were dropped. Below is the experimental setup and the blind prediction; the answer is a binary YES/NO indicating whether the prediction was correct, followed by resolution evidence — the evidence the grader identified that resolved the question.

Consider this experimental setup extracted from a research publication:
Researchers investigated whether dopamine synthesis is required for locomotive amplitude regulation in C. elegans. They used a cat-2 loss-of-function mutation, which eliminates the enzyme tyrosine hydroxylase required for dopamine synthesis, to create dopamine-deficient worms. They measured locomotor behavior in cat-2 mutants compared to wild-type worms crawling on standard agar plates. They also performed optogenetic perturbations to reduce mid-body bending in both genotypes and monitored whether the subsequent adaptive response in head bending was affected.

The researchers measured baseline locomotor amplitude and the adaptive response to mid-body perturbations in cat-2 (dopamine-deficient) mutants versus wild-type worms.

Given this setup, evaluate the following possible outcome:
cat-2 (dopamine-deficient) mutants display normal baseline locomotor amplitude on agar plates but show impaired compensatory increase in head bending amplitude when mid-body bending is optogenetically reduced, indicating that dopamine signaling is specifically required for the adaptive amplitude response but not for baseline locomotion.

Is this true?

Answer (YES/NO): YES